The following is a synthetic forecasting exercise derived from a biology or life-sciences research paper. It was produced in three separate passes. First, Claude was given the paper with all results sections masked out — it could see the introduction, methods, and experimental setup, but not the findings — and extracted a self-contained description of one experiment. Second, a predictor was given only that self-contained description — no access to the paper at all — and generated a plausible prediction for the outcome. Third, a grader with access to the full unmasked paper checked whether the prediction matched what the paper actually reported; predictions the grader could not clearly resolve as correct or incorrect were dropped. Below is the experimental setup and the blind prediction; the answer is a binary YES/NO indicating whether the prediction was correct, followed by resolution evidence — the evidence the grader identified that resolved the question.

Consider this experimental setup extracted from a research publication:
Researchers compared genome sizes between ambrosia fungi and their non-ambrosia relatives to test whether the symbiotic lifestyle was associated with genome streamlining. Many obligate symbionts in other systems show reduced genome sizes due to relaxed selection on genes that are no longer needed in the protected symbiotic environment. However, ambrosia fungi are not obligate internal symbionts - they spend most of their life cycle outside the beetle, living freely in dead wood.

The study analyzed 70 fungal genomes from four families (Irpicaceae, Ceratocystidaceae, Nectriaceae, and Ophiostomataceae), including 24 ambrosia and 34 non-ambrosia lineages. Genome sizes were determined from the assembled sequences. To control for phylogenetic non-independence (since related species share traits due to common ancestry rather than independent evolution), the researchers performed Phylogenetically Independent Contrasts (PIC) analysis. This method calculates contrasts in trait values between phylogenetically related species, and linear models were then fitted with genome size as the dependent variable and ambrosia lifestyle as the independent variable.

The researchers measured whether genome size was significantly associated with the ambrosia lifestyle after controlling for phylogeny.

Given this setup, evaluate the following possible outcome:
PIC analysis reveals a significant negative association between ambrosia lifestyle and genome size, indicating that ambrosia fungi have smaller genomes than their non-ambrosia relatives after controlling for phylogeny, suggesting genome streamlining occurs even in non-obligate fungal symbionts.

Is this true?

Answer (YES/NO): NO